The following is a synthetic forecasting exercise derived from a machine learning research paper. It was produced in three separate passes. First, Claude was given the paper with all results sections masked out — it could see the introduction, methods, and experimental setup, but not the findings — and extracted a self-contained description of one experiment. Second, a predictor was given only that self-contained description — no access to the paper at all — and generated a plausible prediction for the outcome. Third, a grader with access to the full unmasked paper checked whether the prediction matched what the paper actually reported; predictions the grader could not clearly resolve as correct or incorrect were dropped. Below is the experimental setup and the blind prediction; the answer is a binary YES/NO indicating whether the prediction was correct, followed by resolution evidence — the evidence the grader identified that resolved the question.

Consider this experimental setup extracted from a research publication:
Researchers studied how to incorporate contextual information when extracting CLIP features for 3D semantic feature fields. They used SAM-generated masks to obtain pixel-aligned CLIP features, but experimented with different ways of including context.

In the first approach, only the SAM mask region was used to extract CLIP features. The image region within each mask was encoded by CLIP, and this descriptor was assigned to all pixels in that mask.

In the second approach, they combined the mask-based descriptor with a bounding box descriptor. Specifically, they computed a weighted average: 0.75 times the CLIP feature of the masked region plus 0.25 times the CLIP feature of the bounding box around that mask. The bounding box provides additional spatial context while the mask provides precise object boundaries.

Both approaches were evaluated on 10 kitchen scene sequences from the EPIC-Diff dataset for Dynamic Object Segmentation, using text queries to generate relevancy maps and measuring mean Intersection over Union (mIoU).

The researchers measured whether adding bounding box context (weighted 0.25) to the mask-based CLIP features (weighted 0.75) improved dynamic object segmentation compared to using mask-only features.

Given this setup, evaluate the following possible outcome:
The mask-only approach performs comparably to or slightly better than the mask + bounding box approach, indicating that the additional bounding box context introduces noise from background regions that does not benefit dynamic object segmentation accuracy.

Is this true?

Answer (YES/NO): NO